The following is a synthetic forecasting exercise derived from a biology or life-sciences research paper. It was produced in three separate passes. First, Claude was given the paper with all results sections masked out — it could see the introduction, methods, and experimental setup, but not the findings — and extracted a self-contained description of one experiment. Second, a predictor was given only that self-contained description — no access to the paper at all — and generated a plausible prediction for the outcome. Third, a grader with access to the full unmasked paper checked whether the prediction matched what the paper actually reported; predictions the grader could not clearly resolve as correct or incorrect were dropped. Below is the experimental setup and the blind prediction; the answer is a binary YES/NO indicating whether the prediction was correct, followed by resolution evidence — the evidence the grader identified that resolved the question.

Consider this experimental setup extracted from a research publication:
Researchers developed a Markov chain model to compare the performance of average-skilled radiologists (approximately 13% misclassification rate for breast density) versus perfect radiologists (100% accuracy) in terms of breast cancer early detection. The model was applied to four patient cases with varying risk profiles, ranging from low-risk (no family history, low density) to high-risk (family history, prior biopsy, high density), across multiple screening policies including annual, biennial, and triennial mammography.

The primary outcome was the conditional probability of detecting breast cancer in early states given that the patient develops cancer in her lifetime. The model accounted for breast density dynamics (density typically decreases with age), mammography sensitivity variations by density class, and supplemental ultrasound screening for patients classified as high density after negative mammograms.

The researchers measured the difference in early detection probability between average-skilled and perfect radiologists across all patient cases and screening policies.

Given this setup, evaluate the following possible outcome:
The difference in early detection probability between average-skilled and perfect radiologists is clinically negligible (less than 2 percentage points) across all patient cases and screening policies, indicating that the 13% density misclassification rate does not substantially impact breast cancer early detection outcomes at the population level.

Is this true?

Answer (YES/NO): YES